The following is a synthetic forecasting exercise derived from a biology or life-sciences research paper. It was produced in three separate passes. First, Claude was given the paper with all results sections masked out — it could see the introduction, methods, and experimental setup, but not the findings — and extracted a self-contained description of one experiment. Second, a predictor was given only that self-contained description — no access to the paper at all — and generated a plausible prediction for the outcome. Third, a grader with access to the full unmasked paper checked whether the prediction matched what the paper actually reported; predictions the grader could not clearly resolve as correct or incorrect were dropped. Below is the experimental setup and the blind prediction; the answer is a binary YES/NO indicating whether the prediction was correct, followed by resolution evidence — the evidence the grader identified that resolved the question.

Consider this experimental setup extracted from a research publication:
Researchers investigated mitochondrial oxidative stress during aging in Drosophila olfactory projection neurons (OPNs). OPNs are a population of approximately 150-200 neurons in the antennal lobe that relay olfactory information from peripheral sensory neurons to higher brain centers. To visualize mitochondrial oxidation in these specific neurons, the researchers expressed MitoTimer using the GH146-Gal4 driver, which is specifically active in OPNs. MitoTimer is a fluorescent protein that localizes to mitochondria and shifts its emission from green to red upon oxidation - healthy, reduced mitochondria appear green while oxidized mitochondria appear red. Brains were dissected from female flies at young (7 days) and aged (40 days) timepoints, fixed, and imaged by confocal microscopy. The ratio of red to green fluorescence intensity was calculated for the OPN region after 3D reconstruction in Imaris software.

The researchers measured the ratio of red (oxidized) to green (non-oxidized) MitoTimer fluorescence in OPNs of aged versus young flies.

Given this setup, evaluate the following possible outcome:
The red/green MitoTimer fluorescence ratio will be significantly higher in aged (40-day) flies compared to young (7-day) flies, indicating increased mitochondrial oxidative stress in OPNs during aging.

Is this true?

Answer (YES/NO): YES